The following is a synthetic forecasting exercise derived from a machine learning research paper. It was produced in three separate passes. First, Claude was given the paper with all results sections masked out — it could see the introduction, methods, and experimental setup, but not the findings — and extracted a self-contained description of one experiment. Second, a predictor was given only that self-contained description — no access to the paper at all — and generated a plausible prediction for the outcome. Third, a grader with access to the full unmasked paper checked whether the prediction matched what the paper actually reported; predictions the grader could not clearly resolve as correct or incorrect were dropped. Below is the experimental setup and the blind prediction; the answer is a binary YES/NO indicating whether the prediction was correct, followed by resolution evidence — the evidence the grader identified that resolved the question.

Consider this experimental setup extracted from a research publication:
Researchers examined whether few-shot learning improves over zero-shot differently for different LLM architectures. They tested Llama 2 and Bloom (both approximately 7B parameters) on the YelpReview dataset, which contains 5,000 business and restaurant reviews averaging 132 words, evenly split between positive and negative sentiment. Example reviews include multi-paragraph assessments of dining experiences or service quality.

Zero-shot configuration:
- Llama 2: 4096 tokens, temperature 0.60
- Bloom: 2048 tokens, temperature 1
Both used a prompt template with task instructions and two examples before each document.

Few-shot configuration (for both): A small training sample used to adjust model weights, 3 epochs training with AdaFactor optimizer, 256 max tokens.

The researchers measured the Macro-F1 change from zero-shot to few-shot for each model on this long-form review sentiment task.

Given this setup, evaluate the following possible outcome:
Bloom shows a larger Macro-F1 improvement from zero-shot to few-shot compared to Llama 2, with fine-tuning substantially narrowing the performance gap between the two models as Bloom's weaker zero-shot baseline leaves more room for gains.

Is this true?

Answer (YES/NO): NO